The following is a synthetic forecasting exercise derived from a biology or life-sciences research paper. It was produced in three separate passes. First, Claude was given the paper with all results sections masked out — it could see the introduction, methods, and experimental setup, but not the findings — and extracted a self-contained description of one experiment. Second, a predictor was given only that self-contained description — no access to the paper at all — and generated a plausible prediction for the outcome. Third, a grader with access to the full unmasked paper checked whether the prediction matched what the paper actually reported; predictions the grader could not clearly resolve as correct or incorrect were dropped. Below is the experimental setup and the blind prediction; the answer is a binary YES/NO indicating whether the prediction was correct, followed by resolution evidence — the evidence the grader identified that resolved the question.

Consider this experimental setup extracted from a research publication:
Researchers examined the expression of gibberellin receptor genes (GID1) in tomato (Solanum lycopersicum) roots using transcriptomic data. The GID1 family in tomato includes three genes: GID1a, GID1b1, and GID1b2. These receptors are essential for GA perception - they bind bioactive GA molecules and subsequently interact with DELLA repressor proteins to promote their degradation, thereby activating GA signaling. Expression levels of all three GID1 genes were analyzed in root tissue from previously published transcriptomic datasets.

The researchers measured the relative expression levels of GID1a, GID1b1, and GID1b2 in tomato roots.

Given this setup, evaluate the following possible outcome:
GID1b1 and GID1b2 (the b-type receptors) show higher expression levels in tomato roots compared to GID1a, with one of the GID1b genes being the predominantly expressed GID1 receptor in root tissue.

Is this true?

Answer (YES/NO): YES